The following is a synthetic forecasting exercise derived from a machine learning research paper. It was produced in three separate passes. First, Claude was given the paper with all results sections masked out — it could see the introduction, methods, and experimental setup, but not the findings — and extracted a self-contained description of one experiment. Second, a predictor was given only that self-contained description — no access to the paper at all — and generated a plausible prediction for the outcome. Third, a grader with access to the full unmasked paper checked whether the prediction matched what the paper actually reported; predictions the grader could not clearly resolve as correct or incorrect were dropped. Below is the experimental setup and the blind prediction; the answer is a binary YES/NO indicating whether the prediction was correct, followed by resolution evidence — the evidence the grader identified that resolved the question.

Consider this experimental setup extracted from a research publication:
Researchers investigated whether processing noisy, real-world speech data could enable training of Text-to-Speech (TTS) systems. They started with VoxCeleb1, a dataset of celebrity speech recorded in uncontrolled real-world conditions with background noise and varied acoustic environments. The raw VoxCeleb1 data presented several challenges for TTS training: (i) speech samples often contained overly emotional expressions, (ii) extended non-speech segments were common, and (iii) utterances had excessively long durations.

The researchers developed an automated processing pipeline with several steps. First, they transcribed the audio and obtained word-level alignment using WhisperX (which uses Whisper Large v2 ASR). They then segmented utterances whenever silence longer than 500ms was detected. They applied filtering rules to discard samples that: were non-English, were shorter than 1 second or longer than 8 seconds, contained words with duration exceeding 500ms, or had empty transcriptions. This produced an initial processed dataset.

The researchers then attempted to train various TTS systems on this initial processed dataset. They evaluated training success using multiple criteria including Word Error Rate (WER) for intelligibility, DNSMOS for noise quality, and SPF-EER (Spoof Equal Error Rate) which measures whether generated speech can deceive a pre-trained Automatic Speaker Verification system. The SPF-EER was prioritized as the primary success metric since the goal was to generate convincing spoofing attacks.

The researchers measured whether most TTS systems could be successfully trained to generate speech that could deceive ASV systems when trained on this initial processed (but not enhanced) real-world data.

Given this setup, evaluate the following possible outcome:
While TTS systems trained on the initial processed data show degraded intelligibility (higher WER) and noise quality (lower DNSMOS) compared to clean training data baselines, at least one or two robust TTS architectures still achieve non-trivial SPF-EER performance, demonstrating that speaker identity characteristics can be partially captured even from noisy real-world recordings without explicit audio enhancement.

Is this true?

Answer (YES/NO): NO